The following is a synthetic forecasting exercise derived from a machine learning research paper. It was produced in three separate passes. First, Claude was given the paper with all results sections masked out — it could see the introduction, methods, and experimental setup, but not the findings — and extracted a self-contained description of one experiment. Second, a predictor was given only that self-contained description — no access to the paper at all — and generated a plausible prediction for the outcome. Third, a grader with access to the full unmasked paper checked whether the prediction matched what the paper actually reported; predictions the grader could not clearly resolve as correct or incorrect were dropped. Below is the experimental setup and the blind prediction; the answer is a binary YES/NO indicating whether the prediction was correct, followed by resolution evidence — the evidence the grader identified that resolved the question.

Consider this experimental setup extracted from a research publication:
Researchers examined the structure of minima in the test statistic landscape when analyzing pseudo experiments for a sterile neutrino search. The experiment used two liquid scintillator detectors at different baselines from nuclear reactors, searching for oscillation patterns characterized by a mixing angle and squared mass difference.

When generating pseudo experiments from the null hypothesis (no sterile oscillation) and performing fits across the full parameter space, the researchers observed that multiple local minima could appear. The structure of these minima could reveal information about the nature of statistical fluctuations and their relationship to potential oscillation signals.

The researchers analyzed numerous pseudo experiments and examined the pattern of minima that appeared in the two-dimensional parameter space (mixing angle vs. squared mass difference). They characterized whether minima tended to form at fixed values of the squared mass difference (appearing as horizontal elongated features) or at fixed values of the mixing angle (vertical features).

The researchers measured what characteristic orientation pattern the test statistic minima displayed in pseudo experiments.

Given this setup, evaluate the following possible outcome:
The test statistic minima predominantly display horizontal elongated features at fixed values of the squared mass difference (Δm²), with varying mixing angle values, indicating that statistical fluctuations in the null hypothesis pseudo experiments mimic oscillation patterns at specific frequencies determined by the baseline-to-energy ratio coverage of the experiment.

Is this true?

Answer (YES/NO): YES